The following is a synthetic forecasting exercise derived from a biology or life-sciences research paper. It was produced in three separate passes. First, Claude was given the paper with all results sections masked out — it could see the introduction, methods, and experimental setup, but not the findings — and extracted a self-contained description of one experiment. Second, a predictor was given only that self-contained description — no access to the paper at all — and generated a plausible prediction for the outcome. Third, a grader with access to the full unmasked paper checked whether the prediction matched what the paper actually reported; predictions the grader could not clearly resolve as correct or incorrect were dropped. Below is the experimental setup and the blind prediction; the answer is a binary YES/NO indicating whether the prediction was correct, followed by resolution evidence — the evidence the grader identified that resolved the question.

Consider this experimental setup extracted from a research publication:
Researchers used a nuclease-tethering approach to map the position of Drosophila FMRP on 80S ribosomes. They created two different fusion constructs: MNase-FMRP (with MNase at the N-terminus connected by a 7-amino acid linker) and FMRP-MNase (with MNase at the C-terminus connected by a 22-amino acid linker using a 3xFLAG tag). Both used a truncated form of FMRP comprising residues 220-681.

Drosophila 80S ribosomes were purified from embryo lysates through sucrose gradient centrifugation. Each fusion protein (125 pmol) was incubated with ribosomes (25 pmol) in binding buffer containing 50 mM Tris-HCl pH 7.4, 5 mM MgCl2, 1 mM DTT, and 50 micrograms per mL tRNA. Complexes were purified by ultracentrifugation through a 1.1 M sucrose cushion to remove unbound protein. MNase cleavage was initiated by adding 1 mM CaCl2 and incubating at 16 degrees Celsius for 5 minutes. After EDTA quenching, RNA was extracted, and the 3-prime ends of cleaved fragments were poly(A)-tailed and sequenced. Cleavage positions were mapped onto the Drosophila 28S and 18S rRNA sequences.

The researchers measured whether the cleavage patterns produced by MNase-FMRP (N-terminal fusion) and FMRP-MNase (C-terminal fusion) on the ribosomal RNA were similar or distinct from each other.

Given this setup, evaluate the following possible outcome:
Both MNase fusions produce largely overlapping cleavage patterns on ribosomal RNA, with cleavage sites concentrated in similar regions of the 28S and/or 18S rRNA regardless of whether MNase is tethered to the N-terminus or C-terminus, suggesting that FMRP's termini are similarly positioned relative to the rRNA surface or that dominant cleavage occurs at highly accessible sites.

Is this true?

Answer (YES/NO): YES